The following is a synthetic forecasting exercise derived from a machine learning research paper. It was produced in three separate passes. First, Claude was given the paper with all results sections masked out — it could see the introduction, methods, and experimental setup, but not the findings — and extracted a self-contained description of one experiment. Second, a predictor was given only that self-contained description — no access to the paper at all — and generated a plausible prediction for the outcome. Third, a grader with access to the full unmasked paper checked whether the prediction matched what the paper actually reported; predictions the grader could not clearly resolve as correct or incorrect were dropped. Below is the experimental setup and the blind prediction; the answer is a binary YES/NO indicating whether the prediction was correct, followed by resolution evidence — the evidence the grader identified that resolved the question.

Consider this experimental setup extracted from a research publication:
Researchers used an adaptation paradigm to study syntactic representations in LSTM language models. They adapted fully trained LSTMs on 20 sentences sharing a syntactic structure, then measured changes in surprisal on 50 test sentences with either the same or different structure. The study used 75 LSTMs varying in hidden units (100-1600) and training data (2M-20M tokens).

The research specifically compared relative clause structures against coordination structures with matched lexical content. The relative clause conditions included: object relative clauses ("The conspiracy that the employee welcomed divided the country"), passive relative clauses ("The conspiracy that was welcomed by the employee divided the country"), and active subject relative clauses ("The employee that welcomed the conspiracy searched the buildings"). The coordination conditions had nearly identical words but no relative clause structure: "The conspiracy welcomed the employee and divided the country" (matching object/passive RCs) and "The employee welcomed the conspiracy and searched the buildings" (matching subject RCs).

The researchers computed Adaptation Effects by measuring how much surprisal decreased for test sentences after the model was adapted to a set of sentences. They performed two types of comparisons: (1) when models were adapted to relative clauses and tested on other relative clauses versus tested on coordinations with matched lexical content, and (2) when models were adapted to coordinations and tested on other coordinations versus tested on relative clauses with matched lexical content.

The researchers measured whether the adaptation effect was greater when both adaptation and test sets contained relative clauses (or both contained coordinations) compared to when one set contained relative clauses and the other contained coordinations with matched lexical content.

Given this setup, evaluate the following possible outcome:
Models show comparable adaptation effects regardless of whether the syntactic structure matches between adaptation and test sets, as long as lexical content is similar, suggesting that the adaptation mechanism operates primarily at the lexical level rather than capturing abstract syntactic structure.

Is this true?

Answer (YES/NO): NO